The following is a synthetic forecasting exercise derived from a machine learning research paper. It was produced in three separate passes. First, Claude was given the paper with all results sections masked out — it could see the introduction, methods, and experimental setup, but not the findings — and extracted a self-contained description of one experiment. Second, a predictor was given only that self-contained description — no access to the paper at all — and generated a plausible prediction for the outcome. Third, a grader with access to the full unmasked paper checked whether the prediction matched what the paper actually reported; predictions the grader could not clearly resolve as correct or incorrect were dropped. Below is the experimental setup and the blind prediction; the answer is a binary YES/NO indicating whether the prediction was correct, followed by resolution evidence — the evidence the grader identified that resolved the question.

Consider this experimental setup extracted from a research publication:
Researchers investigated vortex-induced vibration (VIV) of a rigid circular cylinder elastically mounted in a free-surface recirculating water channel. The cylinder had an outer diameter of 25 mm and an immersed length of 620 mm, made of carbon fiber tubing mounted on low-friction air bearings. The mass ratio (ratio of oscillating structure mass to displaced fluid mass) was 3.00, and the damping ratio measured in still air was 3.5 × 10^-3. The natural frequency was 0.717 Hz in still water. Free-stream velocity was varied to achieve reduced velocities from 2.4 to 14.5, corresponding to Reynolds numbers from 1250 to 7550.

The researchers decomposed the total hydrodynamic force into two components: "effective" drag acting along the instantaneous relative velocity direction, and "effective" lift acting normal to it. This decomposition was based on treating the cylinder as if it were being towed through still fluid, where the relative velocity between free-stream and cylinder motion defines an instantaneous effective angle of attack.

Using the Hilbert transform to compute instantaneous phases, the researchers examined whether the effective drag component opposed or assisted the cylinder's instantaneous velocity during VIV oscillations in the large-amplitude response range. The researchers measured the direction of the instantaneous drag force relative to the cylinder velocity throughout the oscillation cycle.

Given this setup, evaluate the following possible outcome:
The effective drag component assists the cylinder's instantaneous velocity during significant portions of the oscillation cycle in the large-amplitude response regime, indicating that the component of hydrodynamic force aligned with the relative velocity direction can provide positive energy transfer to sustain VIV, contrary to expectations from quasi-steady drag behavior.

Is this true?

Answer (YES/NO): NO